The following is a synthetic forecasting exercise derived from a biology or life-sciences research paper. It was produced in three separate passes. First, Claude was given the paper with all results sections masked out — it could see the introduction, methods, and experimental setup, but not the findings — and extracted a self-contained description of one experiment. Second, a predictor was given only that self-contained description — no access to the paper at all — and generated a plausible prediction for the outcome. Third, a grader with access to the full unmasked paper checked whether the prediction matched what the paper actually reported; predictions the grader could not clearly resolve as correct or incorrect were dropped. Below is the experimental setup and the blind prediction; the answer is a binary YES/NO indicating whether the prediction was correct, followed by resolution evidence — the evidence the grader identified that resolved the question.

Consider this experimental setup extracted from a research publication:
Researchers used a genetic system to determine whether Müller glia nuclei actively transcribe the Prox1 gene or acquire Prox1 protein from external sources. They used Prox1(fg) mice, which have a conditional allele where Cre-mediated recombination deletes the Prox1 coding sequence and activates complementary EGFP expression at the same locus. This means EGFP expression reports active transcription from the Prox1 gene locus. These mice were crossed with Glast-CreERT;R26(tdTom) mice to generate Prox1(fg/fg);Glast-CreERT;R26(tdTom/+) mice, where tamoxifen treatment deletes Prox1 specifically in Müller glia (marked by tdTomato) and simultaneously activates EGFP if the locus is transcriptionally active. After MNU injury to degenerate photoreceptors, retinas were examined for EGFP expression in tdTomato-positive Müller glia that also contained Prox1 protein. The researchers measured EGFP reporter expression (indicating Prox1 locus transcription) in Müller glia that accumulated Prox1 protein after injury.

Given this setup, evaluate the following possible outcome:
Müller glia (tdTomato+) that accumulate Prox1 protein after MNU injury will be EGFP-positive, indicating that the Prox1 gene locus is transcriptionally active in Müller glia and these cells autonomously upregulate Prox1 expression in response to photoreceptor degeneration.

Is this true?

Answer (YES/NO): NO